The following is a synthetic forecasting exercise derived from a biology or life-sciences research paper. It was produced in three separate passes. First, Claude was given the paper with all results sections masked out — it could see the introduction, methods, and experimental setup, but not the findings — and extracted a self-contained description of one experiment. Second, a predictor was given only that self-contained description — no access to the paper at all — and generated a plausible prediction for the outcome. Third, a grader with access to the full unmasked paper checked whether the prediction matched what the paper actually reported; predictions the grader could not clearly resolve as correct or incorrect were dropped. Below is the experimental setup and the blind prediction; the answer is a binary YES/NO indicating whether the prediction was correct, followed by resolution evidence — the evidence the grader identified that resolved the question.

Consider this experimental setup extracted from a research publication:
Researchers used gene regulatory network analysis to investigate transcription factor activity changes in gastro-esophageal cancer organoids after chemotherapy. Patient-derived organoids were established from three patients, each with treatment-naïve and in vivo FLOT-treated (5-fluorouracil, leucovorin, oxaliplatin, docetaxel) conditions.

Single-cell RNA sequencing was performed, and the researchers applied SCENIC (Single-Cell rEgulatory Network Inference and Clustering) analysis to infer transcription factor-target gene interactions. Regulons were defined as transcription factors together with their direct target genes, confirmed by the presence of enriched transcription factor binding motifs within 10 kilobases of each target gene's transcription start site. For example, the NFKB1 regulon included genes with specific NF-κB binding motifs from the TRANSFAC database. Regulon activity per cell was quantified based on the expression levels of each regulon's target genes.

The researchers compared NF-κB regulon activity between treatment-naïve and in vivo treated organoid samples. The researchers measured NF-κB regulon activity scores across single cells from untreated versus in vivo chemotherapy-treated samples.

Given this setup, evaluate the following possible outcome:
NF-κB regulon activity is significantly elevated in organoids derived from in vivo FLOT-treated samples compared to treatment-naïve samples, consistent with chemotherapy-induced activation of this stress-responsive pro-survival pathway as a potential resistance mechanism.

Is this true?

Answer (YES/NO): NO